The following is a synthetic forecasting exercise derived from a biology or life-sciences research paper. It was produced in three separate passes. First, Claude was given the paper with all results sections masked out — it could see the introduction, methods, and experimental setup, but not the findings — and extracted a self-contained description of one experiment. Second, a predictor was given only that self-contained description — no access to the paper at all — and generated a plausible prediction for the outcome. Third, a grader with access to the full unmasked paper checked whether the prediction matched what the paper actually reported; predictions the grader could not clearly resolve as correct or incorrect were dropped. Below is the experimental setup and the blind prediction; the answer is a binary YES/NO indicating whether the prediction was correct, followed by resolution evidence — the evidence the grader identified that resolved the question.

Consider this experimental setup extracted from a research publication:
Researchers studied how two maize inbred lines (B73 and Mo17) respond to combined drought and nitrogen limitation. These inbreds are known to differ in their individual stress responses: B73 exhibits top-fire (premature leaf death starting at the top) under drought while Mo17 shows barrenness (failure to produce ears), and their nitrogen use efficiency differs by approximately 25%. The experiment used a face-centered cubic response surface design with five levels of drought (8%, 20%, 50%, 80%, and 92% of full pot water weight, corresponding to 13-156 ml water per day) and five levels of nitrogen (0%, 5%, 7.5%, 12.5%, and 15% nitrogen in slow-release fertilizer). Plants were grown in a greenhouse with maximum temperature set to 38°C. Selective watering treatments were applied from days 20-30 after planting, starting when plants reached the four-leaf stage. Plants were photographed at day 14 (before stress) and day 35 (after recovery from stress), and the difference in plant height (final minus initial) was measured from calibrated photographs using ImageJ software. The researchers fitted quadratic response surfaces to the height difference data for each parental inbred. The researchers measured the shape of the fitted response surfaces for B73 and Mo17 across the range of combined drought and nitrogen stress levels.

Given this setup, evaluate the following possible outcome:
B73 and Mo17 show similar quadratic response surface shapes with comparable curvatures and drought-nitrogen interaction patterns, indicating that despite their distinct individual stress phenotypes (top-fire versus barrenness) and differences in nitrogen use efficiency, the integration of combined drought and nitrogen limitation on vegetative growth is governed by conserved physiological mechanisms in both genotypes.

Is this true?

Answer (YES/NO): NO